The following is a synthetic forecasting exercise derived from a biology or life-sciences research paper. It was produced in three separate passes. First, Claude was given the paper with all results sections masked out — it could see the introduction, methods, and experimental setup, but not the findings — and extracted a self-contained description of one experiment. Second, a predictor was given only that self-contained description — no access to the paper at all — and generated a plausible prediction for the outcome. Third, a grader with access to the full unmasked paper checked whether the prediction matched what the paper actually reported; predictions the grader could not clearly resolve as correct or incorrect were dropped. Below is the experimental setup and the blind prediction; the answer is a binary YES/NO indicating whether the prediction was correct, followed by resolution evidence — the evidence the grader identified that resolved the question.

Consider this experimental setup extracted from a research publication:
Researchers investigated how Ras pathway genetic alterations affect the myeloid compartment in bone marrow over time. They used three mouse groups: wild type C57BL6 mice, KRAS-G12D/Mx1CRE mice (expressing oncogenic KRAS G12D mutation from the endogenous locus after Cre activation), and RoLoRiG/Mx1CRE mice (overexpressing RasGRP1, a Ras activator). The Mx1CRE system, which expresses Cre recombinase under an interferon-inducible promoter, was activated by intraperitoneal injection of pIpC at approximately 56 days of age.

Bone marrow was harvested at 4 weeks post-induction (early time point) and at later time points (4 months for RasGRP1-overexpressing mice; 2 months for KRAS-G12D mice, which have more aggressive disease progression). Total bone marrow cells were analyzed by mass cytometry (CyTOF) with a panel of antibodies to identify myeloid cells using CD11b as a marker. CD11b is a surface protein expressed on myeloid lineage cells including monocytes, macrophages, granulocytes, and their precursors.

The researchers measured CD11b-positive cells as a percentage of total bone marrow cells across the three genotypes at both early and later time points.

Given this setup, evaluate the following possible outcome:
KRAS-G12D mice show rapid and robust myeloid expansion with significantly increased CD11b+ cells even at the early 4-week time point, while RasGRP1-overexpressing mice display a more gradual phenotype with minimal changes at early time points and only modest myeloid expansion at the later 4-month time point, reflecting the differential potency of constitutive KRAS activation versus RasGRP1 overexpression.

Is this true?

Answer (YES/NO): NO